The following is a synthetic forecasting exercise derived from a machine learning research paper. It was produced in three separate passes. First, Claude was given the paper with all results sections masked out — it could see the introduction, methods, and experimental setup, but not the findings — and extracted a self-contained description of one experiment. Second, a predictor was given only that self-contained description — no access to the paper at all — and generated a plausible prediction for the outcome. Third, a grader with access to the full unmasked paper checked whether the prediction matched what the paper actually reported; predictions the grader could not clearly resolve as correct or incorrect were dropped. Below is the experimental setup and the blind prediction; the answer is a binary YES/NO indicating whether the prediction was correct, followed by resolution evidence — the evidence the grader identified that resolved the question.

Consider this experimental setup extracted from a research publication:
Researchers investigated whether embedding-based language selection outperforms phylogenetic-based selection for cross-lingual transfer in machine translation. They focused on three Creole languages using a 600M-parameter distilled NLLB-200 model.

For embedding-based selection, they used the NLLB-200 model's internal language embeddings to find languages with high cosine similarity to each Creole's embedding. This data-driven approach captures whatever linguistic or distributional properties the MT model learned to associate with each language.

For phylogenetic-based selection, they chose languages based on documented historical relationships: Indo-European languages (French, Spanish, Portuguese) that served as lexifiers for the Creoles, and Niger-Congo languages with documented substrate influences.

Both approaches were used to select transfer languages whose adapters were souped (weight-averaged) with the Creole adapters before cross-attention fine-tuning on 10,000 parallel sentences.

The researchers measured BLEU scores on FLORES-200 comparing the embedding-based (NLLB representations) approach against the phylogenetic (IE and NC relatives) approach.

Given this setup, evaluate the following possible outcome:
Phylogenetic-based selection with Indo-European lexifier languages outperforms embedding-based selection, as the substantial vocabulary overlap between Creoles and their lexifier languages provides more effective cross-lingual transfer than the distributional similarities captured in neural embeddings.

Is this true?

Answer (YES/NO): NO